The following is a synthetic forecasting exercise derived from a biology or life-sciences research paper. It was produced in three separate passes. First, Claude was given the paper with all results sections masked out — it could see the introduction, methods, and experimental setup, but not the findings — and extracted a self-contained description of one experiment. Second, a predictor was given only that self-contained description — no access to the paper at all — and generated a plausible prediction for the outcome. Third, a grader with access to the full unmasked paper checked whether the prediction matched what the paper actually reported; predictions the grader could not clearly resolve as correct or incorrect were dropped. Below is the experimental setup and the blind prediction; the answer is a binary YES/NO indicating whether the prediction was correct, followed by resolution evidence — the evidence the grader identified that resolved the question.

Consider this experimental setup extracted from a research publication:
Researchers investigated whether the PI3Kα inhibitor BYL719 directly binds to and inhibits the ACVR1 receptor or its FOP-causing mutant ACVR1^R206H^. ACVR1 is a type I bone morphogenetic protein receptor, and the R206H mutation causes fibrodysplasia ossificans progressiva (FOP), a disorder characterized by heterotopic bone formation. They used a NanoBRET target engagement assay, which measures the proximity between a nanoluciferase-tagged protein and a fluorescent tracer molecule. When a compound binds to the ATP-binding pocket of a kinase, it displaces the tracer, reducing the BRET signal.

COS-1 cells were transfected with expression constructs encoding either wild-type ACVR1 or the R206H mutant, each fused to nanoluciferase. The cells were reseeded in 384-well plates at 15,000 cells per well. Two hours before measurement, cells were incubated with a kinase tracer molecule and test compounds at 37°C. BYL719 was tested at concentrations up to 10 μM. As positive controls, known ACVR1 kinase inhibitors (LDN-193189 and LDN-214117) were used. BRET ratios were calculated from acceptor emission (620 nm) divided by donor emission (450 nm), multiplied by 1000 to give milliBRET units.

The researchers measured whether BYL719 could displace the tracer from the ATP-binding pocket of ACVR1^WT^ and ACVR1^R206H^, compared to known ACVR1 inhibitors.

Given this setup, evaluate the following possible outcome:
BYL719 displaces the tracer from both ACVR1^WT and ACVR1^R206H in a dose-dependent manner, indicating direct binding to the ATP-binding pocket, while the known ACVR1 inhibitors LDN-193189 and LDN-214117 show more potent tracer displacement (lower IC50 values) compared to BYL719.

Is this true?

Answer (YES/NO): NO